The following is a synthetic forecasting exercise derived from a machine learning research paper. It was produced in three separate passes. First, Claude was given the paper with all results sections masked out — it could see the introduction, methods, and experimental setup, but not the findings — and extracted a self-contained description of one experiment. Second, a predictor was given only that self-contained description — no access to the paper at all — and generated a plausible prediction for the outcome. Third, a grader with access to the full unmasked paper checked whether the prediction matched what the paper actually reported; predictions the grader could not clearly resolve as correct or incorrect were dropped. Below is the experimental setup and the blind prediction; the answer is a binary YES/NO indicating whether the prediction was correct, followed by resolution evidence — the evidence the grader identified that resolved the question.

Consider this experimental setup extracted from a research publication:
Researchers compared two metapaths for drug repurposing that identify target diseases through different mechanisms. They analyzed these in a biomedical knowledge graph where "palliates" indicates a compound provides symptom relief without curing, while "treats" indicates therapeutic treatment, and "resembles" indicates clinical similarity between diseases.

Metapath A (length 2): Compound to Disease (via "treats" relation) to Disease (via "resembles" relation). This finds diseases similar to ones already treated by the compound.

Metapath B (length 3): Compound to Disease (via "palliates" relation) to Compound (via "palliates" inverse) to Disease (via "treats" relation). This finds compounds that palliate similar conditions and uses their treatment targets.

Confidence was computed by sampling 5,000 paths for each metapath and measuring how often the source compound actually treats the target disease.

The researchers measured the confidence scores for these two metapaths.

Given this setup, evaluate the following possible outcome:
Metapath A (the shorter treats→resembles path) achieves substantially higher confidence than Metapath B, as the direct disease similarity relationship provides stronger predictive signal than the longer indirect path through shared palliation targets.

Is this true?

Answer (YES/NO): NO